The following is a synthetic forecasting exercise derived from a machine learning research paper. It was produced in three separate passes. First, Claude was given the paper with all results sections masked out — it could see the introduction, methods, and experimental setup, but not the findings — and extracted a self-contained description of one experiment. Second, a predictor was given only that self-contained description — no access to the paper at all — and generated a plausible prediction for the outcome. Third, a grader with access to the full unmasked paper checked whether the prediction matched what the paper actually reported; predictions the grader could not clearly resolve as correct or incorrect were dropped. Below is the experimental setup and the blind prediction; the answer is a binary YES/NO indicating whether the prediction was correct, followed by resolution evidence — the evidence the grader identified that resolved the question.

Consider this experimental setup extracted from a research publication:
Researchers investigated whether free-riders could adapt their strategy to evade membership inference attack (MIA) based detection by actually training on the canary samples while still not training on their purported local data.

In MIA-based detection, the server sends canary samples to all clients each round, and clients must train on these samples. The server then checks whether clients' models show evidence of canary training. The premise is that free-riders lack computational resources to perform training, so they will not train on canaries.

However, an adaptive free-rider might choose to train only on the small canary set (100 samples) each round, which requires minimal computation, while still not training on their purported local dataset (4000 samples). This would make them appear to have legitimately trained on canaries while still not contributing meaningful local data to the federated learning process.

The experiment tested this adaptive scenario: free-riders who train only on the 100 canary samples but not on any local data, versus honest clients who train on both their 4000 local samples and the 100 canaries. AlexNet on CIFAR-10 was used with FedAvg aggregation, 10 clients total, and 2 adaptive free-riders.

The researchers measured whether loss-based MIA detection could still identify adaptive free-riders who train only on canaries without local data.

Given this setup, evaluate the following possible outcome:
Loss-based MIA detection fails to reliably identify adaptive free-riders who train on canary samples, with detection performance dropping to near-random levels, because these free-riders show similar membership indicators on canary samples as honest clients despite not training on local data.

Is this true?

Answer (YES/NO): NO